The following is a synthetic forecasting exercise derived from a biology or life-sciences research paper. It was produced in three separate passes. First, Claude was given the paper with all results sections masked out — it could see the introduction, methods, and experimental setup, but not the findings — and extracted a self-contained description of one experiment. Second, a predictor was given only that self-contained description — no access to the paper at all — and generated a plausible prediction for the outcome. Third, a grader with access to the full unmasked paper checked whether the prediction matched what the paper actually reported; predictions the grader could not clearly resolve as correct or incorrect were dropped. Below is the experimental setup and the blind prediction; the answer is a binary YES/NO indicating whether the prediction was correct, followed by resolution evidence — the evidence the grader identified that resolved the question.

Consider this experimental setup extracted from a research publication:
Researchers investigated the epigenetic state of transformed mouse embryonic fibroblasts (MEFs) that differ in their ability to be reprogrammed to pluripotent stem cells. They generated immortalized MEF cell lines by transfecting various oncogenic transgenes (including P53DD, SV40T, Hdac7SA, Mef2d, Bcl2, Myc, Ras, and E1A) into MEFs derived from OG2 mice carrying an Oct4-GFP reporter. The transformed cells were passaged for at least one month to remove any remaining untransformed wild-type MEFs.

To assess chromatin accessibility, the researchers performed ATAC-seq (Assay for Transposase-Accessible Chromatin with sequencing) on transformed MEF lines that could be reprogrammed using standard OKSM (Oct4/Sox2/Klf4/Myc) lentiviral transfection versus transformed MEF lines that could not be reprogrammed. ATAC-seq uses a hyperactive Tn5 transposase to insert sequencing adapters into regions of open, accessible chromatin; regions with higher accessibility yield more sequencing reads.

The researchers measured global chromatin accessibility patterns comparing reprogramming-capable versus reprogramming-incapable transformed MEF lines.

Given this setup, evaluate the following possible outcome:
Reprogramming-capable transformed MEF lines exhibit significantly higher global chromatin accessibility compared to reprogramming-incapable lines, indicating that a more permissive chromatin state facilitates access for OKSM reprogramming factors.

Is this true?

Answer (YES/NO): NO